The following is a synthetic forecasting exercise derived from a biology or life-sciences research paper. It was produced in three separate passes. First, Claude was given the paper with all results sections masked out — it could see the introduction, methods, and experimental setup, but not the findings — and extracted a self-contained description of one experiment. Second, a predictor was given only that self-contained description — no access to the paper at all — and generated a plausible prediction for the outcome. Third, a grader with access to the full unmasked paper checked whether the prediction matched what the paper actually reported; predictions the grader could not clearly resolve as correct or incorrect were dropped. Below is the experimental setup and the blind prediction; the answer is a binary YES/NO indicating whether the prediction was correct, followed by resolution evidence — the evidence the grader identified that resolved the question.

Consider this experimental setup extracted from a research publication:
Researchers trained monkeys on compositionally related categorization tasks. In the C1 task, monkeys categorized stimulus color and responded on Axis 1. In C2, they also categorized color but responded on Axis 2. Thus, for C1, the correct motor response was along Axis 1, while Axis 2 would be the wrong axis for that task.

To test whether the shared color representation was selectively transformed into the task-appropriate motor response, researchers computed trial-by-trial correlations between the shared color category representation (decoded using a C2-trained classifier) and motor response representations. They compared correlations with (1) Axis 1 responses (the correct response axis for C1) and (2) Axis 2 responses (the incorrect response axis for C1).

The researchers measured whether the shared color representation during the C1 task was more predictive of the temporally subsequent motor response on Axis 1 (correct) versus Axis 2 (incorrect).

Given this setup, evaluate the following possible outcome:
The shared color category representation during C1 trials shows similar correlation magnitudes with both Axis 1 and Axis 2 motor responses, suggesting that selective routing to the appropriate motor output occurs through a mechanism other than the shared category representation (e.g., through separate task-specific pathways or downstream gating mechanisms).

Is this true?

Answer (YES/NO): NO